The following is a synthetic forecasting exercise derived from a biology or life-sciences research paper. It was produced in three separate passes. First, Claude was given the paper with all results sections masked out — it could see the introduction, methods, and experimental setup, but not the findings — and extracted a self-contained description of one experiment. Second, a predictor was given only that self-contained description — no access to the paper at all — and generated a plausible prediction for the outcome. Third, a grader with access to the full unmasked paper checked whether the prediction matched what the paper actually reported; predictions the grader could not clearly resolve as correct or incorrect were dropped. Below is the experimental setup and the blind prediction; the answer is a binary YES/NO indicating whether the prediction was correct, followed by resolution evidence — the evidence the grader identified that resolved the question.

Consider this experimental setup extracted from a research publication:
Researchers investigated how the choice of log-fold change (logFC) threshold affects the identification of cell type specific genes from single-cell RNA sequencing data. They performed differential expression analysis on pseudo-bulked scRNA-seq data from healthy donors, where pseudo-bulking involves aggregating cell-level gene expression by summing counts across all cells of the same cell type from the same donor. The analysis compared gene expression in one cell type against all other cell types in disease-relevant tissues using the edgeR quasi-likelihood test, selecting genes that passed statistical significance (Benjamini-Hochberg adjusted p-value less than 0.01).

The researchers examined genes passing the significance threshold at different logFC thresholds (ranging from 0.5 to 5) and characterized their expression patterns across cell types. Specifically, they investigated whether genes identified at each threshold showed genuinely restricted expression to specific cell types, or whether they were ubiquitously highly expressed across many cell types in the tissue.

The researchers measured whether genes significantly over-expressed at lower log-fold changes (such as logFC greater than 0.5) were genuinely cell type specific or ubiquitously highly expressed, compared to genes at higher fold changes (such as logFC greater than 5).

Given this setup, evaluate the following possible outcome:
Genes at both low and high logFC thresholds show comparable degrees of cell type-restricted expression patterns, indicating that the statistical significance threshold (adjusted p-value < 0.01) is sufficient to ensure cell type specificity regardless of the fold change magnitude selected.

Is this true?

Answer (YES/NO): NO